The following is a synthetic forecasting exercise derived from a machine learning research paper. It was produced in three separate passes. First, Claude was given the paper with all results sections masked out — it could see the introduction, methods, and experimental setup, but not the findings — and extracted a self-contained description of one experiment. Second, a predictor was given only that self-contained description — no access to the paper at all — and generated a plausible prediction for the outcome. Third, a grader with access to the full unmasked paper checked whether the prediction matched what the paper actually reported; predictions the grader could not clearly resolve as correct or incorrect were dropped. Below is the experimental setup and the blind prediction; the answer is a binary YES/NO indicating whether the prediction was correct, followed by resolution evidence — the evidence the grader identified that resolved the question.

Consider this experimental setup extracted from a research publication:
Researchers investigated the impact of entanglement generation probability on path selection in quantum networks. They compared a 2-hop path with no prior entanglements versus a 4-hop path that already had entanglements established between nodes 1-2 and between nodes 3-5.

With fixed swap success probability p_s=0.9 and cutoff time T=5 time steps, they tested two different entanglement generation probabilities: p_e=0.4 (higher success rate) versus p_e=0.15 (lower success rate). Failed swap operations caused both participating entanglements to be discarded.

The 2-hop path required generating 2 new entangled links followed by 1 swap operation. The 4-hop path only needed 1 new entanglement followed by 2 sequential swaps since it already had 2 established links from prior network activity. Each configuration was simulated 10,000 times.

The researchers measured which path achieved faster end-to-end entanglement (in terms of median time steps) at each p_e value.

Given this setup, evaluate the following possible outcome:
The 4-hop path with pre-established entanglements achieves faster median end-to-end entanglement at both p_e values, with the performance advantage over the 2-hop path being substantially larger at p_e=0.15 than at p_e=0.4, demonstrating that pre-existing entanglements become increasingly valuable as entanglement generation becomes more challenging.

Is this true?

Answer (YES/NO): NO